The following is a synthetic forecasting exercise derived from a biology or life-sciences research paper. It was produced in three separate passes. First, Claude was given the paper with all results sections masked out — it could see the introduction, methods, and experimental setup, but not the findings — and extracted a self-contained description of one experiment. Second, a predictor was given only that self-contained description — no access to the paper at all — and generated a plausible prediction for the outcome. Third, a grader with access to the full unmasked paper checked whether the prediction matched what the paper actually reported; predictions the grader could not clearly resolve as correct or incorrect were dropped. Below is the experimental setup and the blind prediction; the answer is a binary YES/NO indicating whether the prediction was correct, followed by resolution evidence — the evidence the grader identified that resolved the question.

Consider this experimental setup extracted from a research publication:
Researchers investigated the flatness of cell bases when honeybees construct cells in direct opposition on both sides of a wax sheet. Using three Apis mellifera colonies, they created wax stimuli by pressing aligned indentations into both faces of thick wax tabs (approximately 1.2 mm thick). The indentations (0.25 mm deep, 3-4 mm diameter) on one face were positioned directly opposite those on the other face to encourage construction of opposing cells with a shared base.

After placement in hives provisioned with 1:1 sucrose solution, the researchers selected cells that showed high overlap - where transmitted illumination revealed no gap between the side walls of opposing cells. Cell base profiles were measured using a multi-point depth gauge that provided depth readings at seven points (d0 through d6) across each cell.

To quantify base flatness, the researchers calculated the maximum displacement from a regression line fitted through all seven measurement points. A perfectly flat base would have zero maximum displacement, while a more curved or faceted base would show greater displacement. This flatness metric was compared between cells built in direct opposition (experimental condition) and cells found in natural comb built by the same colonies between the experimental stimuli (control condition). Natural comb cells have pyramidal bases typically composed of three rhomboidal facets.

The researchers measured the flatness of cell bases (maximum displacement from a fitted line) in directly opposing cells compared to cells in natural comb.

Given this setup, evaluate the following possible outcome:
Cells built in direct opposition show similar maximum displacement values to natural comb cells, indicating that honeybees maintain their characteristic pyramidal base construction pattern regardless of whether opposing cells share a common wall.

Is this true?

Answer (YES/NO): NO